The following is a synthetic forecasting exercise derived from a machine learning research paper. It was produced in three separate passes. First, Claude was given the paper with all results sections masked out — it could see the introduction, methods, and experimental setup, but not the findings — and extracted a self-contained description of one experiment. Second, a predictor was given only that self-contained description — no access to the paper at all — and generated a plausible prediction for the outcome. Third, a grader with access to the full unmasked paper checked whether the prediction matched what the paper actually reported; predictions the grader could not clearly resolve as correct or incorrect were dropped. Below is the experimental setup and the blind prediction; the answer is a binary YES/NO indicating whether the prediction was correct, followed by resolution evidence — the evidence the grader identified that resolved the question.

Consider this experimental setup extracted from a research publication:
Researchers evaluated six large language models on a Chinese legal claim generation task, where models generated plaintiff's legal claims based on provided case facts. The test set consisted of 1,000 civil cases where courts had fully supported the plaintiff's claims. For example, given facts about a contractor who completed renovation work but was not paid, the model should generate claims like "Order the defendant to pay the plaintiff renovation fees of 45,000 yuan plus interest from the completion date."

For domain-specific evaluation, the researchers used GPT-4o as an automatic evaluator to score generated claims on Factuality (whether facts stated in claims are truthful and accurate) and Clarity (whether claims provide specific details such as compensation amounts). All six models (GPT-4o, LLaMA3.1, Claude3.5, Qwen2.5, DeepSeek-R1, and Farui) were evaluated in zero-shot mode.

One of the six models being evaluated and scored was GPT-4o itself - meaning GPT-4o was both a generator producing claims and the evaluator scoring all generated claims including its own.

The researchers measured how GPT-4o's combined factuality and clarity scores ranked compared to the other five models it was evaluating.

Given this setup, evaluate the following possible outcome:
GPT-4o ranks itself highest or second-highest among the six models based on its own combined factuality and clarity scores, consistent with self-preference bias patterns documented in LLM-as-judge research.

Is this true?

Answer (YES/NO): NO